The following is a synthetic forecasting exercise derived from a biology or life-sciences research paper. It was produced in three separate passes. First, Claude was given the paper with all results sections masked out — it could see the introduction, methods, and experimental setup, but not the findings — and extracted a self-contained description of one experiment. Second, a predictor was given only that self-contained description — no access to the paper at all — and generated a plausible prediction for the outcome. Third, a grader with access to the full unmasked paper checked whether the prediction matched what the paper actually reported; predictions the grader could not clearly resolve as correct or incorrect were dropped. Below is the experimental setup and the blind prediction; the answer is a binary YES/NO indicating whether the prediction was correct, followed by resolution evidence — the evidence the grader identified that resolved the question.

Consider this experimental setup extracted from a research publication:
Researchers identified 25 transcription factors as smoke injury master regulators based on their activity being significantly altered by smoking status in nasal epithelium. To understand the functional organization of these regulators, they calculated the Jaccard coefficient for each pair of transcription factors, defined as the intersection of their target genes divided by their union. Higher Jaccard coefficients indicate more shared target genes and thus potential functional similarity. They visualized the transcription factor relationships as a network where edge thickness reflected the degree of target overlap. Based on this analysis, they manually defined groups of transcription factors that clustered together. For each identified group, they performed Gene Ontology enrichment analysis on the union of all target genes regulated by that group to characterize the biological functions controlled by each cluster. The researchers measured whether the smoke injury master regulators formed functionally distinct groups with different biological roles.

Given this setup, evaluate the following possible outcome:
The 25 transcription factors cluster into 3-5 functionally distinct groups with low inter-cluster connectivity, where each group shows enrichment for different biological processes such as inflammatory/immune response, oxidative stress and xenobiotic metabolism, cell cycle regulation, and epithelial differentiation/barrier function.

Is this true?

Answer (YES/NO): NO